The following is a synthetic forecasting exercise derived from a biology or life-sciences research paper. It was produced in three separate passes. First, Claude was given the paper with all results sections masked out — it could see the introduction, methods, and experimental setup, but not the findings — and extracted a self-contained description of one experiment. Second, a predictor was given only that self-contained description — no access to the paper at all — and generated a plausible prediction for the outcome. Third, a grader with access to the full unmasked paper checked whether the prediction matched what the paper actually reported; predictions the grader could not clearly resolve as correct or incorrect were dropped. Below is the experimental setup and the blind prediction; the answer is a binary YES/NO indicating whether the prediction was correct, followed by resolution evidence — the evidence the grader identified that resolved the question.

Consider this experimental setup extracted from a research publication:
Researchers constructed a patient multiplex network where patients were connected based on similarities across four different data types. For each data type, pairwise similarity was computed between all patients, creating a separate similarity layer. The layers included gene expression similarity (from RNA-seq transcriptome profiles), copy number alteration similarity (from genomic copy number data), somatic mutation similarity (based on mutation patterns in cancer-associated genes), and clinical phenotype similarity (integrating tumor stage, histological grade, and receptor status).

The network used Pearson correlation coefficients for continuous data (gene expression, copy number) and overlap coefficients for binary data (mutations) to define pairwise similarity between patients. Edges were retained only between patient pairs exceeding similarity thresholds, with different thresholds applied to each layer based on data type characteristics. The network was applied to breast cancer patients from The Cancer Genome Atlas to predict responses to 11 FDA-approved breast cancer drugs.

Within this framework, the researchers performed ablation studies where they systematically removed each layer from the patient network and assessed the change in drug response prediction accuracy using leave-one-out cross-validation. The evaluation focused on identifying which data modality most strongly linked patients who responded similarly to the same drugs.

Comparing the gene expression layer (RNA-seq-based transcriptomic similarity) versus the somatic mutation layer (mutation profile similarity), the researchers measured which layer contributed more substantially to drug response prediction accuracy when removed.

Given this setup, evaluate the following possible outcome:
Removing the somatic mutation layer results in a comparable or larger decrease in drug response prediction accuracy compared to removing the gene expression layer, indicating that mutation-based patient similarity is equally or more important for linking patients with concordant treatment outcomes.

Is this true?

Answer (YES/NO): NO